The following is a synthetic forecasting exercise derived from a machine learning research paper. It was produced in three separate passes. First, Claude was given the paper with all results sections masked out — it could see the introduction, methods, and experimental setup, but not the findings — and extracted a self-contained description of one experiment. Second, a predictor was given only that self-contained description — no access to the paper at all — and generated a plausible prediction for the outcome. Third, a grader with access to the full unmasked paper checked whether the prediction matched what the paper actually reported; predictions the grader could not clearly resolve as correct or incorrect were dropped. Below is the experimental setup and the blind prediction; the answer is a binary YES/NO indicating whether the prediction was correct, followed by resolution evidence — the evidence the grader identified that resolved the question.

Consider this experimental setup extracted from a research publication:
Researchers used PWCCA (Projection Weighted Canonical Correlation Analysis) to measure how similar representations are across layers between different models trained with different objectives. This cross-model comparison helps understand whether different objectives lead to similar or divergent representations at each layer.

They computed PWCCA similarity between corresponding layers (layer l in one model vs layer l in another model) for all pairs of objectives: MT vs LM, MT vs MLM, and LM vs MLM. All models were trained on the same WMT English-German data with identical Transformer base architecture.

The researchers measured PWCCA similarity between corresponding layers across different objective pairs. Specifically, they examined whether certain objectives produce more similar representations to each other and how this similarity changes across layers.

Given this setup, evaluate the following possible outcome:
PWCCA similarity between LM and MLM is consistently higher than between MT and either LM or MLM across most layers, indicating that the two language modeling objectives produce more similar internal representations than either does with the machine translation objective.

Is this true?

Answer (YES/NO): NO